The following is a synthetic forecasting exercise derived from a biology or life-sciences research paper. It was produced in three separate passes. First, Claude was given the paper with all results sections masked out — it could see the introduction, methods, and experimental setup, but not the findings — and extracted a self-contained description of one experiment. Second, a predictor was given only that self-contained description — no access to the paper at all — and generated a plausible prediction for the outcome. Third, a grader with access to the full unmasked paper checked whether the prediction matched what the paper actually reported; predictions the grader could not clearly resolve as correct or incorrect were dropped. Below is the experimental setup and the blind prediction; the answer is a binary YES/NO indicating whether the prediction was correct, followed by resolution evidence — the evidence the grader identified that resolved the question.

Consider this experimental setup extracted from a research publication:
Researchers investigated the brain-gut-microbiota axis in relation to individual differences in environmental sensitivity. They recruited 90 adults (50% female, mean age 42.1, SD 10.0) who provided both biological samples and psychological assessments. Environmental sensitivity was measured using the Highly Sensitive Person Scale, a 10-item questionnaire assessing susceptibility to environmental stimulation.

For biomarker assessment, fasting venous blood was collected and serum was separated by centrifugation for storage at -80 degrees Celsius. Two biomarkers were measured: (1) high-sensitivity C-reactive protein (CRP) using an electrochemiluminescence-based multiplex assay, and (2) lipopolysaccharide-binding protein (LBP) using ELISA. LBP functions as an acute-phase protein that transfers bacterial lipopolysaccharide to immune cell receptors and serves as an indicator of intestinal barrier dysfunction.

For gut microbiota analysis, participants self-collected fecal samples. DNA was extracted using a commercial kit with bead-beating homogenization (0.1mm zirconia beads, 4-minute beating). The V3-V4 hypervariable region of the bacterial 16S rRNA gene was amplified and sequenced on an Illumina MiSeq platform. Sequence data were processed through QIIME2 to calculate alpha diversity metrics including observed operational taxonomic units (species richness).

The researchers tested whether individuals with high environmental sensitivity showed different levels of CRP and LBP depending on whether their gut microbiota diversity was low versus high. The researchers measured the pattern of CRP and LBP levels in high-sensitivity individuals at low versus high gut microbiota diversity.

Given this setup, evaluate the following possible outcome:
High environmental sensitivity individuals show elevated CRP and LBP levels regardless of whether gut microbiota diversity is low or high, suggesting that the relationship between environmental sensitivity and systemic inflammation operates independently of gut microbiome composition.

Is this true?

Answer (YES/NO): NO